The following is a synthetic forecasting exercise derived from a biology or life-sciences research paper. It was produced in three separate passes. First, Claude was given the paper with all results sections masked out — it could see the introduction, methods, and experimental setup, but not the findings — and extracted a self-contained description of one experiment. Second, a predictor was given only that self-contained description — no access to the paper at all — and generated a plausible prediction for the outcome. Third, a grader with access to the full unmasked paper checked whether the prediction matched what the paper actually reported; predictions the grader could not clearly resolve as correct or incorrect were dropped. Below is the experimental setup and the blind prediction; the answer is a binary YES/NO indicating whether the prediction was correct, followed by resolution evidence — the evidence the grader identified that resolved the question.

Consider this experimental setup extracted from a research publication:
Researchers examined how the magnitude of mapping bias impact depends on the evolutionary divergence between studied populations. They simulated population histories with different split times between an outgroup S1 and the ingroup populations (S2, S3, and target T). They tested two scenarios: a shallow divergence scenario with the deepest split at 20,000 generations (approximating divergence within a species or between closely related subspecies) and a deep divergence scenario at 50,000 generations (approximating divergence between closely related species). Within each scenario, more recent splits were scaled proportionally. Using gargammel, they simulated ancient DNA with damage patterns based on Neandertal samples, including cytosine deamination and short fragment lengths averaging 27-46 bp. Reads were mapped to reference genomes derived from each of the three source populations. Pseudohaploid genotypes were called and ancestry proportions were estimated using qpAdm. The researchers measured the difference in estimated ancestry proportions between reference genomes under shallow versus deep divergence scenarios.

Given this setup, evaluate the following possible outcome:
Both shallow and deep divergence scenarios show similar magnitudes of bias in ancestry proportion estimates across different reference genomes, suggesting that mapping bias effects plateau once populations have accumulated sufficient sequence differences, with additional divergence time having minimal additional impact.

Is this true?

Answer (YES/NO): NO